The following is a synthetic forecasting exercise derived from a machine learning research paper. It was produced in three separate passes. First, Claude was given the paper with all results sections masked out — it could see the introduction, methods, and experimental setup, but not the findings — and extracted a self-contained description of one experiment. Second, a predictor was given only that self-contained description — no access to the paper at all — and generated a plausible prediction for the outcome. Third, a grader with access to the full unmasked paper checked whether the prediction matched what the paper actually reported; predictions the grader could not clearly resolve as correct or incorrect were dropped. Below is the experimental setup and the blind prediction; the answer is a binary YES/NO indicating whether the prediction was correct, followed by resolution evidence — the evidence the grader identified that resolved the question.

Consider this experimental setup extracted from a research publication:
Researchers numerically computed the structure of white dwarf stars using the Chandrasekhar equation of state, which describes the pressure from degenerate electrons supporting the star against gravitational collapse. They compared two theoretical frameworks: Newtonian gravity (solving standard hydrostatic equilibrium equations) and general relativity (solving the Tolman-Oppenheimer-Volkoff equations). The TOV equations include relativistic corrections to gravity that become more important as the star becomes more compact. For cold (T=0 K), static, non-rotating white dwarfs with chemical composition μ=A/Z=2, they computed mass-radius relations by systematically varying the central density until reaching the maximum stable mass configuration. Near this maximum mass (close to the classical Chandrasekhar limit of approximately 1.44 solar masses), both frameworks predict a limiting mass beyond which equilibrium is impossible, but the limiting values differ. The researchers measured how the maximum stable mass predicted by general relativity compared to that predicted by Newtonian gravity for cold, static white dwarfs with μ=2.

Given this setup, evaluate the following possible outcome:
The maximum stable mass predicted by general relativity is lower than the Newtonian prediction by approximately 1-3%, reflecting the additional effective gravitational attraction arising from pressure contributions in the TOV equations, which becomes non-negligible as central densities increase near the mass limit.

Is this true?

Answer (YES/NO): YES